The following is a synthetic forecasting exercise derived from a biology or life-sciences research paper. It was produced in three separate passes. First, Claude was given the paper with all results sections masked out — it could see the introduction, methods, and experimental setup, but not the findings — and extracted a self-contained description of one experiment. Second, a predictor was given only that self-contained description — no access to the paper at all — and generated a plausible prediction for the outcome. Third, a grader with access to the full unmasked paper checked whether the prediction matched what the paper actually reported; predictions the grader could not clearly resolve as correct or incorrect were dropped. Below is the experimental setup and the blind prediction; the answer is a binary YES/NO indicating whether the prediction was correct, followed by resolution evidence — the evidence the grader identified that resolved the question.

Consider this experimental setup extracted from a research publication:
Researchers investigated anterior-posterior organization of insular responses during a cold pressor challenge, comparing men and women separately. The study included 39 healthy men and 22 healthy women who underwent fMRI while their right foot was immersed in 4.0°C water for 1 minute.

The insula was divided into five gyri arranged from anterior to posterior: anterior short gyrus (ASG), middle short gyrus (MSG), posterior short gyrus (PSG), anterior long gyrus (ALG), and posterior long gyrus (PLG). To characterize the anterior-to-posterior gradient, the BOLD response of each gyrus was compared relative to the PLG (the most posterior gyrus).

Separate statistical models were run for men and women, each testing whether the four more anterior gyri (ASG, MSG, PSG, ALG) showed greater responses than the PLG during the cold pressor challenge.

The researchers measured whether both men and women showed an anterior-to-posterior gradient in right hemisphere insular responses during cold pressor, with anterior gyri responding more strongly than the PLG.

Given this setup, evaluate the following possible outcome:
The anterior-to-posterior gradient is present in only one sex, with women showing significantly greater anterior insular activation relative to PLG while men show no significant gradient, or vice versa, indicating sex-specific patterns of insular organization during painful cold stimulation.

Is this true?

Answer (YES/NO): YES